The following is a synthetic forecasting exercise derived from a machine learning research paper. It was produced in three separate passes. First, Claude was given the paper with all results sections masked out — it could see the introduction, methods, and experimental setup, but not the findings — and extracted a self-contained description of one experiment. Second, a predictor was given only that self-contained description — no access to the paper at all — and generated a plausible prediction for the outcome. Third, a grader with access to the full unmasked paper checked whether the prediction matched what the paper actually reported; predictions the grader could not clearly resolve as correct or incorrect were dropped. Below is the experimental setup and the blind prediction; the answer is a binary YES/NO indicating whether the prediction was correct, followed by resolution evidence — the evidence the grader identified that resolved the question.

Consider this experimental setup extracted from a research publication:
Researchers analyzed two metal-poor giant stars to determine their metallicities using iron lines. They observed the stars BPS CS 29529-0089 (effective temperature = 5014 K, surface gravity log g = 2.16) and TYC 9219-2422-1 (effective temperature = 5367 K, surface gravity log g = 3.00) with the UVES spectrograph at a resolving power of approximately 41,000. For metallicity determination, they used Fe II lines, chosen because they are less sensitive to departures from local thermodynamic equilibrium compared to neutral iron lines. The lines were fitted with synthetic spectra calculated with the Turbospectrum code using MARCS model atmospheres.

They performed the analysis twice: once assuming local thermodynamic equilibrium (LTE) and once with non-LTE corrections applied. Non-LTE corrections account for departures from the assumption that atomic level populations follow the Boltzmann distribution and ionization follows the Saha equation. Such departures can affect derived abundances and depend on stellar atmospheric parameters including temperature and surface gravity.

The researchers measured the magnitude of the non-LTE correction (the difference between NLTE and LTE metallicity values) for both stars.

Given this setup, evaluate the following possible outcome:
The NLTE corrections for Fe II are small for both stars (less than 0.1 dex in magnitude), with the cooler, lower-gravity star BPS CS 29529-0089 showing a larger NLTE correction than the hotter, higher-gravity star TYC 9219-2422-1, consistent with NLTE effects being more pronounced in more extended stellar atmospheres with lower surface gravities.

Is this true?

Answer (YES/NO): NO